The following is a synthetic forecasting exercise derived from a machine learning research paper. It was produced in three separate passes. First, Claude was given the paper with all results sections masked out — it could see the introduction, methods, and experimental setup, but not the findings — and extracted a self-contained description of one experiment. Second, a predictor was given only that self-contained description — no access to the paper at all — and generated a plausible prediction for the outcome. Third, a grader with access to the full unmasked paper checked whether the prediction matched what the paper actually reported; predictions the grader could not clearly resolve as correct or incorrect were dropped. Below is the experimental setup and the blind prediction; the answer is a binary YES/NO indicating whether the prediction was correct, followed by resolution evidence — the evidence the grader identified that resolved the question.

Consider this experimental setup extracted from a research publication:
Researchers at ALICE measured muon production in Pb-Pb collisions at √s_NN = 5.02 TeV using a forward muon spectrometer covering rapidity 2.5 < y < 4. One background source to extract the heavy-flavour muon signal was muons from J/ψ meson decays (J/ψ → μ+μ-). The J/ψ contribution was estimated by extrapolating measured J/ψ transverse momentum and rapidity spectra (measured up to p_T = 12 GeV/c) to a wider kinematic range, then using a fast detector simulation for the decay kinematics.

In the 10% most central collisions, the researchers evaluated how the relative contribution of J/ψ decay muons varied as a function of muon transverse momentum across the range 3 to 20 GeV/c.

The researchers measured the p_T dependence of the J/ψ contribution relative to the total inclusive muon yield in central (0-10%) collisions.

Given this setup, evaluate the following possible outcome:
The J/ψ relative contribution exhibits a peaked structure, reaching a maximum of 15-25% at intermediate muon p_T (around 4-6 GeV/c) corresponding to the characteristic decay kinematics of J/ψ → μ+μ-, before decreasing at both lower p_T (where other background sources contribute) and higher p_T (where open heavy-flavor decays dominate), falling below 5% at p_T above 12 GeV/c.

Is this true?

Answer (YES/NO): NO